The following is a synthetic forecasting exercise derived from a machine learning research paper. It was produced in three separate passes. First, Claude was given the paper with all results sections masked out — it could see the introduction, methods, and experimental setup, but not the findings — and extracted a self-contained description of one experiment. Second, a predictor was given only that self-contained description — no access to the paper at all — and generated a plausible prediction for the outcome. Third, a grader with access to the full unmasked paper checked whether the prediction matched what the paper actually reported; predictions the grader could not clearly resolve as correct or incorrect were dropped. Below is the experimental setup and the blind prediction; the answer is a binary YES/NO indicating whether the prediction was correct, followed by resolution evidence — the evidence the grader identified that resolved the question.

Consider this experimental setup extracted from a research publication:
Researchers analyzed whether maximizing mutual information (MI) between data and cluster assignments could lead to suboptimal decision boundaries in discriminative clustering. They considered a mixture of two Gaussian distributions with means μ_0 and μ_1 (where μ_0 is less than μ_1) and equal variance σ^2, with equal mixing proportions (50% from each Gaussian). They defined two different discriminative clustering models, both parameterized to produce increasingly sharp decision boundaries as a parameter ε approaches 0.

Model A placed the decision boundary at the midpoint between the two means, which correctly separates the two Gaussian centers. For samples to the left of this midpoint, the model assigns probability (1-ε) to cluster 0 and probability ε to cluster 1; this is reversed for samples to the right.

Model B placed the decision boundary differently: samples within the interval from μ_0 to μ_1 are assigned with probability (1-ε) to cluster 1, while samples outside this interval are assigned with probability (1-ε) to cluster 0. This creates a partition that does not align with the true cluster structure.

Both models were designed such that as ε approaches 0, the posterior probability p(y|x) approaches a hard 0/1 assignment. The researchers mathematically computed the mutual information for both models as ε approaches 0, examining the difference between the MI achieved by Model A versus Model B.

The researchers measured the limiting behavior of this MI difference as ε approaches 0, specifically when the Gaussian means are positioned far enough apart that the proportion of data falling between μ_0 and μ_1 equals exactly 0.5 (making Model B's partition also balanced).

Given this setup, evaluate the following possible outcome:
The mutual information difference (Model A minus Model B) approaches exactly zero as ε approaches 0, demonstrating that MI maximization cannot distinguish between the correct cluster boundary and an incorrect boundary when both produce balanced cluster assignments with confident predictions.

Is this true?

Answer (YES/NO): YES